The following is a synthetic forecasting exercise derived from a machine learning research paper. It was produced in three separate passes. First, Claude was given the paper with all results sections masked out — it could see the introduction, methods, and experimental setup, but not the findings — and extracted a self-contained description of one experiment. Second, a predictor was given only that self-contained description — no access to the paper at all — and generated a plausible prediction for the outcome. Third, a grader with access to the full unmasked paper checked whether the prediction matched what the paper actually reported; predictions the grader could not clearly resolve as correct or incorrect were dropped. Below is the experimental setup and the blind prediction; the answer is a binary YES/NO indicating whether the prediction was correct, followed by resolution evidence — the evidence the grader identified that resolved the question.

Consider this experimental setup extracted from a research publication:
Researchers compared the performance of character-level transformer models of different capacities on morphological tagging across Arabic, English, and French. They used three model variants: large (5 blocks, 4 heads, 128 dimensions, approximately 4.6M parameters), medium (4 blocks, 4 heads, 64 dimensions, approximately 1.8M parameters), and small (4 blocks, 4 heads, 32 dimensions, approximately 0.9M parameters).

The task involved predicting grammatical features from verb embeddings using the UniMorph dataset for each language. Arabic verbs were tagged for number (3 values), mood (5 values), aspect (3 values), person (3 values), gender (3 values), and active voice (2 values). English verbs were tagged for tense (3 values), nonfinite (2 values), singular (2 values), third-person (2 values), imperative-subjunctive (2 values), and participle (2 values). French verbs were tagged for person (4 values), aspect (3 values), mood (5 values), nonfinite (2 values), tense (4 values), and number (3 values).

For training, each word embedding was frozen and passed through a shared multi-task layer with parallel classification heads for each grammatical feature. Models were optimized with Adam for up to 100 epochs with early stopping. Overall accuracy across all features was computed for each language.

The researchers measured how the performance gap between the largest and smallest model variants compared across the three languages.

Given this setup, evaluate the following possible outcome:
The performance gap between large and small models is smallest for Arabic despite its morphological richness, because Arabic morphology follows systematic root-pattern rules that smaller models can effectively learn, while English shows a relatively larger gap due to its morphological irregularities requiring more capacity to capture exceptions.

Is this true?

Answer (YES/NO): NO